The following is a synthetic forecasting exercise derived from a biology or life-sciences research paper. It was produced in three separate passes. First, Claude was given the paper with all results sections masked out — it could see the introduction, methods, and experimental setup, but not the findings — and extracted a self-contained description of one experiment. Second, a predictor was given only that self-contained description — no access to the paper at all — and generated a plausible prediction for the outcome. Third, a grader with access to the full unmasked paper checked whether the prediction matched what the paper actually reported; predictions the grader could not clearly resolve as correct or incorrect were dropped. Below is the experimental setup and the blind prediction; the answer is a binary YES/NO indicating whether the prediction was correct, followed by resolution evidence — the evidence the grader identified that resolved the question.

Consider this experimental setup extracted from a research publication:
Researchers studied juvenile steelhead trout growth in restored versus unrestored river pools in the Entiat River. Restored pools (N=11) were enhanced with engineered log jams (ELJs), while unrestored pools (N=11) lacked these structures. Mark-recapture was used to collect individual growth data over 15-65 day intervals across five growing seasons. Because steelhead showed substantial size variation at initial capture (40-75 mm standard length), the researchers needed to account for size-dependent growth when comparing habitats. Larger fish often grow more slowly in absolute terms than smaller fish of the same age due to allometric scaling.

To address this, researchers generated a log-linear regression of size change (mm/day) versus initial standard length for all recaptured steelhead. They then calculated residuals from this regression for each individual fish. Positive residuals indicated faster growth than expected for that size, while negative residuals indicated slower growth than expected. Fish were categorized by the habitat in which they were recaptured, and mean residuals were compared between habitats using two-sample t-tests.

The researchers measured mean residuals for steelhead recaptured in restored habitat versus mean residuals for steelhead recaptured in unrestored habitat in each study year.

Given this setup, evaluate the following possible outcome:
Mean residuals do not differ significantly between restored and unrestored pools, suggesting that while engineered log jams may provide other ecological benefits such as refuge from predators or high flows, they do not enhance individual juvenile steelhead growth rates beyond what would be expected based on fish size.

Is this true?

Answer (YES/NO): NO